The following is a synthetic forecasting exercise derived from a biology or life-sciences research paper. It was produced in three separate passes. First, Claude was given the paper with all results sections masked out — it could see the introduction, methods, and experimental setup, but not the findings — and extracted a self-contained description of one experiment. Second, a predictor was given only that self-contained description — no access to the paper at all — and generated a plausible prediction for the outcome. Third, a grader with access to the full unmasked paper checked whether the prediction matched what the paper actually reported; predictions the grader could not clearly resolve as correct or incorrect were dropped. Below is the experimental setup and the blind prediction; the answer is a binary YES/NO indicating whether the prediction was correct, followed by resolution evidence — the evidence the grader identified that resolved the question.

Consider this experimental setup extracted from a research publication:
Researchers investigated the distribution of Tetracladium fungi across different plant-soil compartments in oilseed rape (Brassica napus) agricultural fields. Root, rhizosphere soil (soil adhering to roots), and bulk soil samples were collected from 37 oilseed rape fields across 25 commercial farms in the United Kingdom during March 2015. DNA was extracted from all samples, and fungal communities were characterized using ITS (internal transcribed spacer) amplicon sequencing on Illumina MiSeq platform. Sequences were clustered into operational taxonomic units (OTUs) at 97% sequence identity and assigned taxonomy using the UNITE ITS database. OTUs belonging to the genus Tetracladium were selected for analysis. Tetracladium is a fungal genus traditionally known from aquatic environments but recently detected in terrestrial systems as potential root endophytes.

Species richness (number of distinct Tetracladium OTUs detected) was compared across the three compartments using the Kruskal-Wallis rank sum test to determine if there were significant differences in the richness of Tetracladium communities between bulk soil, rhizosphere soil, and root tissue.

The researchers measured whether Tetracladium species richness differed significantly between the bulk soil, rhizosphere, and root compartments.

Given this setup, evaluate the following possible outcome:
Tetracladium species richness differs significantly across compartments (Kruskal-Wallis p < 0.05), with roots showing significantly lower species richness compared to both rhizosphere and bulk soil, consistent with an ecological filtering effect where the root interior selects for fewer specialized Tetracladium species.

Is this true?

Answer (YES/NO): YES